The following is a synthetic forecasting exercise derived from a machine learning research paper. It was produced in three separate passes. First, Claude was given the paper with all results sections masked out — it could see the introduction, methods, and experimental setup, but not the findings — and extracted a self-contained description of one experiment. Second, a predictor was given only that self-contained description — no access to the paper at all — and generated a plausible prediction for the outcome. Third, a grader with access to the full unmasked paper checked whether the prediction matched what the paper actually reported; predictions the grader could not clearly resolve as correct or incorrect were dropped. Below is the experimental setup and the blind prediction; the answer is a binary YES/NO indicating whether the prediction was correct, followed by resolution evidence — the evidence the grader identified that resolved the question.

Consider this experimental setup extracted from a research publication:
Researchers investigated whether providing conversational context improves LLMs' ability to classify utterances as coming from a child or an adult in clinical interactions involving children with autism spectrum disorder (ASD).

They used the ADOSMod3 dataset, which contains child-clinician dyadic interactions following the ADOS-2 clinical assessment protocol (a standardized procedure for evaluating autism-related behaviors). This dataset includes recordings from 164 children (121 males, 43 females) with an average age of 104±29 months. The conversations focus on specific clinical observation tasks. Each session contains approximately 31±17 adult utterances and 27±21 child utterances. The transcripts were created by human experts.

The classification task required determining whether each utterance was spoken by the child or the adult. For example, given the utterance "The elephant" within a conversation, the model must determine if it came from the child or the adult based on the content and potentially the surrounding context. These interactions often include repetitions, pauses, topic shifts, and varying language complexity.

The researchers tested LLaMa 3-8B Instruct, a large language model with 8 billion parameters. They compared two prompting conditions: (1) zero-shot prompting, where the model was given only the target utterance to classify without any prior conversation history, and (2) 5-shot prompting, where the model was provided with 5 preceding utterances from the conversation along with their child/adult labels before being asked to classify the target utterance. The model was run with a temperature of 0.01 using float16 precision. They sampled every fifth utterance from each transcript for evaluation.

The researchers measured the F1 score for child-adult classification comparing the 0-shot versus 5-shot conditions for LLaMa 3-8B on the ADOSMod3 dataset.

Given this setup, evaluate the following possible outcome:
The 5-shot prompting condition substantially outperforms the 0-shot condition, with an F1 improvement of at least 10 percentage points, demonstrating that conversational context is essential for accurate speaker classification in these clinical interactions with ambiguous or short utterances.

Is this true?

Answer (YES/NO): NO